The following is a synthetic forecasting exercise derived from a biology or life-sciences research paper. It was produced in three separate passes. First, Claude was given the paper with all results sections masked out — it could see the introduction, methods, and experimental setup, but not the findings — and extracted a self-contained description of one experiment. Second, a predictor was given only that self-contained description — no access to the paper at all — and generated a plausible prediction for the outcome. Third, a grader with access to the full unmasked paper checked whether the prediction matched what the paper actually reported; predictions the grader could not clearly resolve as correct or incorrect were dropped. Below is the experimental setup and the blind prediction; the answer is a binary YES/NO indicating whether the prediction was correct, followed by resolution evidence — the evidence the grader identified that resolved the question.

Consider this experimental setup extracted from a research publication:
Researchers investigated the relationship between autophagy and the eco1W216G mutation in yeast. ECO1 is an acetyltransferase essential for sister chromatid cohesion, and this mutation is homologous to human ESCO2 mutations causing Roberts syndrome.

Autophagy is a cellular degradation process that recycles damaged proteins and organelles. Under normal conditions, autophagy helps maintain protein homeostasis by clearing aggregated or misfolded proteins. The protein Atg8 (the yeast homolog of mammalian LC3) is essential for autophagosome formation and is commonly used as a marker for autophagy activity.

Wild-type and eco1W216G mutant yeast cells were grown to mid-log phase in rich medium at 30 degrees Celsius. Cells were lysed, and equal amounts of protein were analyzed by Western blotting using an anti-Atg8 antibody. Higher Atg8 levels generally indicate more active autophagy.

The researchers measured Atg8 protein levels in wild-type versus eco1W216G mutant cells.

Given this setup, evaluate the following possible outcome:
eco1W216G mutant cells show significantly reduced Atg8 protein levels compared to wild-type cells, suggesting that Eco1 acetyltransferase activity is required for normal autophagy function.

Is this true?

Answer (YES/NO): YES